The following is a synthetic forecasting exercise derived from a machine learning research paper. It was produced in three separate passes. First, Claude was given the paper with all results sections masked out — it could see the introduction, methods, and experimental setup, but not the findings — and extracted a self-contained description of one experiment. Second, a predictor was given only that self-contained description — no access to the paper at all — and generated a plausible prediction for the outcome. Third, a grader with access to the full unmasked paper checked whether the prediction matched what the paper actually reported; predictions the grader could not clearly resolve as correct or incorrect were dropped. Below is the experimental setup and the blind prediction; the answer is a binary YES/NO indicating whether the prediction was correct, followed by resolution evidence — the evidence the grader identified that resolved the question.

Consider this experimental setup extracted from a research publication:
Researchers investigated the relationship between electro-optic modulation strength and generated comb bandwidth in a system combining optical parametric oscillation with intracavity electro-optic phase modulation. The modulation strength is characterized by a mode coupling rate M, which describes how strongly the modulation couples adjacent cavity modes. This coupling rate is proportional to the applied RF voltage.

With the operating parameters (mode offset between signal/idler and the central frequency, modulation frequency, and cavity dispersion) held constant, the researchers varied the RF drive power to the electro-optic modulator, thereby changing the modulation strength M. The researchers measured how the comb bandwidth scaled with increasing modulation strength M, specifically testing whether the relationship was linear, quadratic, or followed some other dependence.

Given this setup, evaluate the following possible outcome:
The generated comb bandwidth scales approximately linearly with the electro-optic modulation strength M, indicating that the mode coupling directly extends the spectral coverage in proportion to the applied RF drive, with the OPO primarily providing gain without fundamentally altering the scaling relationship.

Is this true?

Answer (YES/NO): YES